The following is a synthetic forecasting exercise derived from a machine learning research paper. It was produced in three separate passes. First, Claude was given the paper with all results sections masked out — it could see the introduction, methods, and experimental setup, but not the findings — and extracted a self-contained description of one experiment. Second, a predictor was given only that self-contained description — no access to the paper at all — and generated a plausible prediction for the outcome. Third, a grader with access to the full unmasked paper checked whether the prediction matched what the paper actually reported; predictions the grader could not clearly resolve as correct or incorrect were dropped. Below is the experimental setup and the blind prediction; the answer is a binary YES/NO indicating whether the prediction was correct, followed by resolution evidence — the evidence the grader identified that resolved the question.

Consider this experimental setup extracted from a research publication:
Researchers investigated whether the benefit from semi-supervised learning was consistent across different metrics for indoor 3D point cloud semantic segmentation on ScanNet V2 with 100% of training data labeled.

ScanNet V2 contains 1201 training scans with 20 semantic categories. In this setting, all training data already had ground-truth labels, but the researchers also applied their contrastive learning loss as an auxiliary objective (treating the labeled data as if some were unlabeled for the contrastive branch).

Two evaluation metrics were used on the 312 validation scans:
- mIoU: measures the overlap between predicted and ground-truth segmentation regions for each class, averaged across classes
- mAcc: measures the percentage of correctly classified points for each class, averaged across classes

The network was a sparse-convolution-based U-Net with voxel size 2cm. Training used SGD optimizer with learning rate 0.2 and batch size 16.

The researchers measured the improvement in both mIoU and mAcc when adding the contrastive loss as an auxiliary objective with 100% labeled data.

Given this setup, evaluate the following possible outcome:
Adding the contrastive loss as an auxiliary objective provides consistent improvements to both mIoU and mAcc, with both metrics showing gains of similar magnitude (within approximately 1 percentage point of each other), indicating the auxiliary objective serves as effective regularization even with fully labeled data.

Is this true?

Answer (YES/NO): NO